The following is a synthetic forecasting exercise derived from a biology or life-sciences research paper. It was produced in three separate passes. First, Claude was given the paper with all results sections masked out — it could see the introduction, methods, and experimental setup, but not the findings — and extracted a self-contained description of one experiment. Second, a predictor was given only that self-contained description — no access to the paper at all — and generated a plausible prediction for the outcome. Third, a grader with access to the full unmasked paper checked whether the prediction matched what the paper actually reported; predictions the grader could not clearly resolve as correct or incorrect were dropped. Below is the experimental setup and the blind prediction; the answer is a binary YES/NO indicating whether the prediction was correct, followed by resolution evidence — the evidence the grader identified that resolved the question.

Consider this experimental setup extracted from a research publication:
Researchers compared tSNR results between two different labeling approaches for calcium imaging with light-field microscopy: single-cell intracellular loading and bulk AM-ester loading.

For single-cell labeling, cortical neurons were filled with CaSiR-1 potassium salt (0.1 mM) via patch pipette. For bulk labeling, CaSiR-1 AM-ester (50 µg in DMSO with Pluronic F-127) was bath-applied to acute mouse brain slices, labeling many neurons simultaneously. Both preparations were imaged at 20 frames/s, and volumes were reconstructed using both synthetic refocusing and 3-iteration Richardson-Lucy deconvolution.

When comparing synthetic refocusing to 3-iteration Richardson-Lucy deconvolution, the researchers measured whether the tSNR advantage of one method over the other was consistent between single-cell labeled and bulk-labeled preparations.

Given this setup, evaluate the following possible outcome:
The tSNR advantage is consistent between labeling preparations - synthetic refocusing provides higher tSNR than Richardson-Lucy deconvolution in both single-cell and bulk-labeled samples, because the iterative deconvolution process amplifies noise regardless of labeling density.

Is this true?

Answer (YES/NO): NO